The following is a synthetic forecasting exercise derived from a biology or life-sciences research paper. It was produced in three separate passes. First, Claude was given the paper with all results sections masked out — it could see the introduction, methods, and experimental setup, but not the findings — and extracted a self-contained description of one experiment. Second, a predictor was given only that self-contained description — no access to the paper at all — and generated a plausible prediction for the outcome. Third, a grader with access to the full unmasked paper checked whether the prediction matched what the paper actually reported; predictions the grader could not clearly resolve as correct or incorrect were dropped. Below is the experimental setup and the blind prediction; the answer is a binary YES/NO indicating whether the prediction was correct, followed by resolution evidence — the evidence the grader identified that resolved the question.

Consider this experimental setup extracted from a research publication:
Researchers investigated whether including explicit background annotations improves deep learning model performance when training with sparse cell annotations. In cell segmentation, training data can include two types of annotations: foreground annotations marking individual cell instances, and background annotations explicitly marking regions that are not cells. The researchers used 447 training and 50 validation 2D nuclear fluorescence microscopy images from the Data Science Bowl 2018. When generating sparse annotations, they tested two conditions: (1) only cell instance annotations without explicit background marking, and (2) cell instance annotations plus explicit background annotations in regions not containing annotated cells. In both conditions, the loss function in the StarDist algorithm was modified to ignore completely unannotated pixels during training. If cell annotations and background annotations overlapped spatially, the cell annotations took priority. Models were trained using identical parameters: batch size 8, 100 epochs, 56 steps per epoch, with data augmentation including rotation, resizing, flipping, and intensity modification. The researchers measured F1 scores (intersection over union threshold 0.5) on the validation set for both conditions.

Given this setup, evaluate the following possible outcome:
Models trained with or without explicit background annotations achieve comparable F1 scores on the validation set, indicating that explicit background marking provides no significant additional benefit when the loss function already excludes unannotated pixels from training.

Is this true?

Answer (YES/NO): NO